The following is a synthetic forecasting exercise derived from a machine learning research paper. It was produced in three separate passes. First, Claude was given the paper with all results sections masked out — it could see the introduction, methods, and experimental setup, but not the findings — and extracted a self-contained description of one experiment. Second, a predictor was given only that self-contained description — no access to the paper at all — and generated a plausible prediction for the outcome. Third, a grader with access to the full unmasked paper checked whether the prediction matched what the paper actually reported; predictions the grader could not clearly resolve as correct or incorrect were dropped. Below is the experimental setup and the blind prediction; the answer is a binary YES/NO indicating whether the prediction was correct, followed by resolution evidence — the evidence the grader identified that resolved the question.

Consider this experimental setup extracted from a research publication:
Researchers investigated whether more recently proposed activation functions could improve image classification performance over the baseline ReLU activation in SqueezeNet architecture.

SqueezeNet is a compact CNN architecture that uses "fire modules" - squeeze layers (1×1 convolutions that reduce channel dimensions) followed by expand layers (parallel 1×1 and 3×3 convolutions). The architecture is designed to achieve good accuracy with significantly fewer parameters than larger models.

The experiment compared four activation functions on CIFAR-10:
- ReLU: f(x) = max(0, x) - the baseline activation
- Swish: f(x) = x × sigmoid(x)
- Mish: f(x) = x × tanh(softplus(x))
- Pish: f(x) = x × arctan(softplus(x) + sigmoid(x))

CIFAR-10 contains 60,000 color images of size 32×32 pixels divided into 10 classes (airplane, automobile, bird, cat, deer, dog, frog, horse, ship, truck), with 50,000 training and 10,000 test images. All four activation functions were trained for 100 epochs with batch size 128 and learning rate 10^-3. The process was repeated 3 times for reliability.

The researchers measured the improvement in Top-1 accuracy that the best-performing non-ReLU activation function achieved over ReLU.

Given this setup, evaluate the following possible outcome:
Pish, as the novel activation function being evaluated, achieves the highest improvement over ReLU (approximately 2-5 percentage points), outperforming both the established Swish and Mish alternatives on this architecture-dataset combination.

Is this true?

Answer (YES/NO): NO